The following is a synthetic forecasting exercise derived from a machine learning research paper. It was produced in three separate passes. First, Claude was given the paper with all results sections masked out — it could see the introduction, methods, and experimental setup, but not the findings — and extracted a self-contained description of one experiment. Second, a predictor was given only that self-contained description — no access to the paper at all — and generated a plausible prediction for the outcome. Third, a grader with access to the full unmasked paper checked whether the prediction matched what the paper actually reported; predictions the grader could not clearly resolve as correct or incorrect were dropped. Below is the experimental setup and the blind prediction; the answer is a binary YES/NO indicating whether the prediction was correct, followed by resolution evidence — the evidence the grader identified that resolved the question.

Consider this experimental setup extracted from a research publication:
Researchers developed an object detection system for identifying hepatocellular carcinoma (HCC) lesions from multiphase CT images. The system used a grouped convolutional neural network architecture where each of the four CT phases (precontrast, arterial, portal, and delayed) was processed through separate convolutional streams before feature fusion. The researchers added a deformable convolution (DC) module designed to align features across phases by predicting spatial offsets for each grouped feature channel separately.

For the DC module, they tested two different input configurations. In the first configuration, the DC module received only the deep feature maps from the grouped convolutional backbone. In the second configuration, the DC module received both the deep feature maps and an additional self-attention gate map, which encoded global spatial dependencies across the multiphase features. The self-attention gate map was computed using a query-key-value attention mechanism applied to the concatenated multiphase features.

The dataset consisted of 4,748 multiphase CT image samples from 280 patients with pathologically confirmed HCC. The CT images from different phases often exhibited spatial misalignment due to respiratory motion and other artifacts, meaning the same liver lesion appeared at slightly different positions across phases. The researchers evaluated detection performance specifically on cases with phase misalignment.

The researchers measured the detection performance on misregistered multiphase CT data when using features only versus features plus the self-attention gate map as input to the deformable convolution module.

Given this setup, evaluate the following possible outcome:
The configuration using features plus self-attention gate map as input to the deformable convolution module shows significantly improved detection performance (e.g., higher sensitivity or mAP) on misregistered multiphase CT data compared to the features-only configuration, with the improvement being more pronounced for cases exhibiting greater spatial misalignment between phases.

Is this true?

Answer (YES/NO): NO